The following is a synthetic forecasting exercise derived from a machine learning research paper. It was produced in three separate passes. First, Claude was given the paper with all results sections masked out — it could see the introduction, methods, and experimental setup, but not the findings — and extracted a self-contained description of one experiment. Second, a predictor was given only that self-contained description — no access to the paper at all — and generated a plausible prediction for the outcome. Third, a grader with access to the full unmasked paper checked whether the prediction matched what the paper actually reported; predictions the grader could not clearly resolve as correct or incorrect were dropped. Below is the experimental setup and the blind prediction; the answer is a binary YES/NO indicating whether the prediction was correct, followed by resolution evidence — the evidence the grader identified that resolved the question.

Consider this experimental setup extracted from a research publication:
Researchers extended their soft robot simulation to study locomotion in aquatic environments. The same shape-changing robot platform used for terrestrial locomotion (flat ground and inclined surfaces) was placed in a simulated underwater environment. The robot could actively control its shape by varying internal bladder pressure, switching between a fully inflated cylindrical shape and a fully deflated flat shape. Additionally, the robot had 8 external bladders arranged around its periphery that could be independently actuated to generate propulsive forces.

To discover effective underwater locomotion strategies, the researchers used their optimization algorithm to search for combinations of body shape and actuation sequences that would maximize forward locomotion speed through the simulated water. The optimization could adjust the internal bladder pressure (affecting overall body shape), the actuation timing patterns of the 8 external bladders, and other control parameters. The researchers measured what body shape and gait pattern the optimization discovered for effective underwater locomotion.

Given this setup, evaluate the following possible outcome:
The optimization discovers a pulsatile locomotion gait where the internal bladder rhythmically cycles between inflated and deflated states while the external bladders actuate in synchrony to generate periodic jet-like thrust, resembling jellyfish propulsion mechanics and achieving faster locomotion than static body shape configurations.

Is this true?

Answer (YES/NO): NO